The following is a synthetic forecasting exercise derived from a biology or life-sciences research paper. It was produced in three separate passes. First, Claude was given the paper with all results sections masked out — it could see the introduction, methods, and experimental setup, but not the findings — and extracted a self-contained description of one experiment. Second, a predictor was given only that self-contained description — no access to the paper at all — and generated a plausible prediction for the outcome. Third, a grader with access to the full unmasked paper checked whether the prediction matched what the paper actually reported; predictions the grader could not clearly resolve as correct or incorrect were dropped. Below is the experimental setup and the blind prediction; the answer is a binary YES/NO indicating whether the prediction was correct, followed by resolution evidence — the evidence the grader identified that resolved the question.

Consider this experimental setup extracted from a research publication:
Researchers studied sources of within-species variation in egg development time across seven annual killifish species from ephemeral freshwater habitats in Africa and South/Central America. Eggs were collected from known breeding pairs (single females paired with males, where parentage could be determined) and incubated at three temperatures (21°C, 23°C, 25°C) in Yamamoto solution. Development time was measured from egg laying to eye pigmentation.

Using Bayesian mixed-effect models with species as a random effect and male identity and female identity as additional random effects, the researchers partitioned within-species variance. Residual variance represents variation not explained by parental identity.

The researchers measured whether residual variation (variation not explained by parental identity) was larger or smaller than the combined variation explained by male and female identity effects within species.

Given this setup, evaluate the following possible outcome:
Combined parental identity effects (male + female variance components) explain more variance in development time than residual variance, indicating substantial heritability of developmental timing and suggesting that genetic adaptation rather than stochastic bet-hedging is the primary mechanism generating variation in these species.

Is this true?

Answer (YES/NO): NO